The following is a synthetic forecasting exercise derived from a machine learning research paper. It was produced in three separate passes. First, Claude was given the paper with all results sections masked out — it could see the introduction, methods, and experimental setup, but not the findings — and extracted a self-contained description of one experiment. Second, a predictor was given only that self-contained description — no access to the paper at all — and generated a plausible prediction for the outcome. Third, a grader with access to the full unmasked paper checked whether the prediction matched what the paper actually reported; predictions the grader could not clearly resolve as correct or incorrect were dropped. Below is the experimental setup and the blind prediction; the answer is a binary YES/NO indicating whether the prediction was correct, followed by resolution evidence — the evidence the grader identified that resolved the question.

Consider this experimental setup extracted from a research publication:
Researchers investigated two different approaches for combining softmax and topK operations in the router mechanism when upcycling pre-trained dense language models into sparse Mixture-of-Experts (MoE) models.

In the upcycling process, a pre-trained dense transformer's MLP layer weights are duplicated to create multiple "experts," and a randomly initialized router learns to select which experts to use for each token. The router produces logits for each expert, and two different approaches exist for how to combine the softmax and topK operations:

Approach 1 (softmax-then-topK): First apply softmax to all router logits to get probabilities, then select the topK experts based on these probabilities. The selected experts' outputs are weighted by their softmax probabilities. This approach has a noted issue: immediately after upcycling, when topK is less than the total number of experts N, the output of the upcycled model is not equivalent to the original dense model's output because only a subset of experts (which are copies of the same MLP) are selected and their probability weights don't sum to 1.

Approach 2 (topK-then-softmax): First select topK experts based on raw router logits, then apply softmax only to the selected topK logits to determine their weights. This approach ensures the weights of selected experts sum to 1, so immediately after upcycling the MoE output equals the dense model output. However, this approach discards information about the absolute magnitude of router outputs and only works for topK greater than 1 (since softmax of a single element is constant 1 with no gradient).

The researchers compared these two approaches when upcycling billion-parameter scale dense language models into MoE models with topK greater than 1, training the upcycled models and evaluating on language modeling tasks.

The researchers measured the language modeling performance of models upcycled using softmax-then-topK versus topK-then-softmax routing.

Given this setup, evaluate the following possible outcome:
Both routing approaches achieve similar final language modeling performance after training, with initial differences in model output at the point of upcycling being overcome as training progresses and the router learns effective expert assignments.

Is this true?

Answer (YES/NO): NO